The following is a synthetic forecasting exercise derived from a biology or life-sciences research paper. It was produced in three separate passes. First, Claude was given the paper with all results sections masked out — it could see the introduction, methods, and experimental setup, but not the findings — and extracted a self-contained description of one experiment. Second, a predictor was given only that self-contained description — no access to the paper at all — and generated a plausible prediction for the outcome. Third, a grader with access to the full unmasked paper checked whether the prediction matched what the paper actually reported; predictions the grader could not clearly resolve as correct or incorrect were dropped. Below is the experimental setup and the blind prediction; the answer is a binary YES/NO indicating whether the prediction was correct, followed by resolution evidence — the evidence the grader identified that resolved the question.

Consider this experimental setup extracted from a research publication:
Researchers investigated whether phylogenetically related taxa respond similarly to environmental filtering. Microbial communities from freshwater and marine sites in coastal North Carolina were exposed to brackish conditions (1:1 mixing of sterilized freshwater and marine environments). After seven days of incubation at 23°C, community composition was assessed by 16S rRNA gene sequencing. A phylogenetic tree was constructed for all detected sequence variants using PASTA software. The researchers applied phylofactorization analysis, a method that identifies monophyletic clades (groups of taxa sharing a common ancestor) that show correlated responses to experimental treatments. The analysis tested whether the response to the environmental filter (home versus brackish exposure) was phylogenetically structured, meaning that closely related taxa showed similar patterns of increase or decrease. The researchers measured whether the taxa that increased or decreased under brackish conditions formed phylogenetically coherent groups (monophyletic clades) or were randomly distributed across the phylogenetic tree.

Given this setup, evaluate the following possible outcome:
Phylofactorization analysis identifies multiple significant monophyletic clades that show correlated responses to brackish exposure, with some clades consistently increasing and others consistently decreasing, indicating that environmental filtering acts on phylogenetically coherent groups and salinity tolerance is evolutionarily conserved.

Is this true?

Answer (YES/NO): YES